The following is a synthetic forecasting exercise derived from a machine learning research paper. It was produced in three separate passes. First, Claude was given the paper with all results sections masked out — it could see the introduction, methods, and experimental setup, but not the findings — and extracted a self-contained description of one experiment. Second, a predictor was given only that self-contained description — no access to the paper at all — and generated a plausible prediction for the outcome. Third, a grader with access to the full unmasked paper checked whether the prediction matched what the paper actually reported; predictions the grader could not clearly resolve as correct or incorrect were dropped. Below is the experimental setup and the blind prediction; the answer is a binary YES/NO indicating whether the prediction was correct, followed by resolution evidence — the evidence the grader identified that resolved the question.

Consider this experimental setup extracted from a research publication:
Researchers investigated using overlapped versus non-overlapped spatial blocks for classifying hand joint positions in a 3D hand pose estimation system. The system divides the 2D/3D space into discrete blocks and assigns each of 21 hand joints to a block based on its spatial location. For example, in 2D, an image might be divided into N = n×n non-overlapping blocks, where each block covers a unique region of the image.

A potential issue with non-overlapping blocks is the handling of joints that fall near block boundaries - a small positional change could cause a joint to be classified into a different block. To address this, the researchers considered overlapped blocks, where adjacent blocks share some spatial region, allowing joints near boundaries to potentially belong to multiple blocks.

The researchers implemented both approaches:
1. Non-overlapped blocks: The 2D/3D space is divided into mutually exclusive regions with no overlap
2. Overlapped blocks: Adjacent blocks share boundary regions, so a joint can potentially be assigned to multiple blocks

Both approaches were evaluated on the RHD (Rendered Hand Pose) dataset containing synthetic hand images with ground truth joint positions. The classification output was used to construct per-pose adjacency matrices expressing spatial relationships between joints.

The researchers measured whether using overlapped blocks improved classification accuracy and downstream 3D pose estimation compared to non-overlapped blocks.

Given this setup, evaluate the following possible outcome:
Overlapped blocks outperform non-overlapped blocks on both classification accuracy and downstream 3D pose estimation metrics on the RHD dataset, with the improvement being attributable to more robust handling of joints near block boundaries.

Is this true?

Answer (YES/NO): NO